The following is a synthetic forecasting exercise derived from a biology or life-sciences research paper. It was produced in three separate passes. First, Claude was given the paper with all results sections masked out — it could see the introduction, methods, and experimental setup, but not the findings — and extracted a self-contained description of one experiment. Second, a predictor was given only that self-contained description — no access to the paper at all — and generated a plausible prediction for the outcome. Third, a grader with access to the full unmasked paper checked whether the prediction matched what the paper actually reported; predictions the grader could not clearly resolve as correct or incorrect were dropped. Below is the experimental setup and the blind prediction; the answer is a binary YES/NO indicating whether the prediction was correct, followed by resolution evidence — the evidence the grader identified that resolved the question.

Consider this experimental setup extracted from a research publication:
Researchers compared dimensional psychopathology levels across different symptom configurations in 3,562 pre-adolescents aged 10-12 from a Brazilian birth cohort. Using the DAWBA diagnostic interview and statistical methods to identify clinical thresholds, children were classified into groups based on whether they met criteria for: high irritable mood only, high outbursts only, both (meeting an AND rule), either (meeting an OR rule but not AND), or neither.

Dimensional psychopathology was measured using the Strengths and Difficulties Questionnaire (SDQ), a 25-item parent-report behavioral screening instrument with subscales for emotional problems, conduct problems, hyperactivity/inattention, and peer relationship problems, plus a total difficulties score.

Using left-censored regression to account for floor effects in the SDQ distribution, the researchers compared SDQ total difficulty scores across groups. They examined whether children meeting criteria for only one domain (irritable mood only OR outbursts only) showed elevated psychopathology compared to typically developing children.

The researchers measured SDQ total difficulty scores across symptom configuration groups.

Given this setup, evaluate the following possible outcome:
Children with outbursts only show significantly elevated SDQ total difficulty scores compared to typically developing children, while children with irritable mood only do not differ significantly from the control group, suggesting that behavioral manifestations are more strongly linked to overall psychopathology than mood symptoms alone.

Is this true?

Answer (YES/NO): NO